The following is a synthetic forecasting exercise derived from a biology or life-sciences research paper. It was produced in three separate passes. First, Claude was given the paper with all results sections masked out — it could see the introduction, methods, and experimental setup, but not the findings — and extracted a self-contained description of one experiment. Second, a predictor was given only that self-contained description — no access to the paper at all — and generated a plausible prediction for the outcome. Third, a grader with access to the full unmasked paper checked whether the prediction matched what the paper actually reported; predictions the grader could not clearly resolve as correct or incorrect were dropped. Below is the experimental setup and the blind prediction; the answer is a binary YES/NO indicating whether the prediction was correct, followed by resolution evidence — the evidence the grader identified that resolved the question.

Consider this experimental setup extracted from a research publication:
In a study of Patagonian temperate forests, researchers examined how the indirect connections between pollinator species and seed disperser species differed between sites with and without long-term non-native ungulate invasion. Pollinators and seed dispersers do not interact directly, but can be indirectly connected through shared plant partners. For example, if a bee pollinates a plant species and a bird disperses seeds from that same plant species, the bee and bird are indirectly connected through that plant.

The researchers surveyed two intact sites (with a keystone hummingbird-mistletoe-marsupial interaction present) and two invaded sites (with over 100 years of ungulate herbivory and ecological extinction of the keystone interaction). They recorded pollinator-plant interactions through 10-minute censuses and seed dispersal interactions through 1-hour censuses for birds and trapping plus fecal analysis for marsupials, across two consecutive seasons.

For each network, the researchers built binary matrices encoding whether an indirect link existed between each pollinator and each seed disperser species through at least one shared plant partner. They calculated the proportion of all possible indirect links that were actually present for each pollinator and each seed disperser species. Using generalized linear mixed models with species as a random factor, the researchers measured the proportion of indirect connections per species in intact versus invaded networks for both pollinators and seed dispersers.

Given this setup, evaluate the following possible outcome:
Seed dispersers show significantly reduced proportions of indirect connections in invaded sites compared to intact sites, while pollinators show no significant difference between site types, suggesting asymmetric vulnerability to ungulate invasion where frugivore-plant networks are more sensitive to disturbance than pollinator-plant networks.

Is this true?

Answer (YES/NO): NO